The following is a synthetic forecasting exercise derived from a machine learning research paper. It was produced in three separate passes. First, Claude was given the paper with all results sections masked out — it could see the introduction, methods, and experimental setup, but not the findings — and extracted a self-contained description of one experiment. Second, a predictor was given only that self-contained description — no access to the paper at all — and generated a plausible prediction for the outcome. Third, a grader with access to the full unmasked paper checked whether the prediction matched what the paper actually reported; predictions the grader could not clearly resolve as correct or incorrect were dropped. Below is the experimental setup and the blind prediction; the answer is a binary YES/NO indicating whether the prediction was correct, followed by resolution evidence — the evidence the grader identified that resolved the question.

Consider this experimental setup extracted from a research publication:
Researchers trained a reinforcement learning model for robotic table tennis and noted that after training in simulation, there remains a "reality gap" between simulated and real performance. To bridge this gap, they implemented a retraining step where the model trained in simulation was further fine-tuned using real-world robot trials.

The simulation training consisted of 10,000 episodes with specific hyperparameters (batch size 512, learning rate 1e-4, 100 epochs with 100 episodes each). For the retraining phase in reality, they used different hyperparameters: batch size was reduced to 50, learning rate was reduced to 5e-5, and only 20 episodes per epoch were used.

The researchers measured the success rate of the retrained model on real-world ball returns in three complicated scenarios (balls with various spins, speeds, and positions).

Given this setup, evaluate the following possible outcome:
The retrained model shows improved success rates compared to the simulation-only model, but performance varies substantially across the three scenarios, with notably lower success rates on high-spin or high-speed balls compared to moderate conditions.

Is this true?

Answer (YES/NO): NO